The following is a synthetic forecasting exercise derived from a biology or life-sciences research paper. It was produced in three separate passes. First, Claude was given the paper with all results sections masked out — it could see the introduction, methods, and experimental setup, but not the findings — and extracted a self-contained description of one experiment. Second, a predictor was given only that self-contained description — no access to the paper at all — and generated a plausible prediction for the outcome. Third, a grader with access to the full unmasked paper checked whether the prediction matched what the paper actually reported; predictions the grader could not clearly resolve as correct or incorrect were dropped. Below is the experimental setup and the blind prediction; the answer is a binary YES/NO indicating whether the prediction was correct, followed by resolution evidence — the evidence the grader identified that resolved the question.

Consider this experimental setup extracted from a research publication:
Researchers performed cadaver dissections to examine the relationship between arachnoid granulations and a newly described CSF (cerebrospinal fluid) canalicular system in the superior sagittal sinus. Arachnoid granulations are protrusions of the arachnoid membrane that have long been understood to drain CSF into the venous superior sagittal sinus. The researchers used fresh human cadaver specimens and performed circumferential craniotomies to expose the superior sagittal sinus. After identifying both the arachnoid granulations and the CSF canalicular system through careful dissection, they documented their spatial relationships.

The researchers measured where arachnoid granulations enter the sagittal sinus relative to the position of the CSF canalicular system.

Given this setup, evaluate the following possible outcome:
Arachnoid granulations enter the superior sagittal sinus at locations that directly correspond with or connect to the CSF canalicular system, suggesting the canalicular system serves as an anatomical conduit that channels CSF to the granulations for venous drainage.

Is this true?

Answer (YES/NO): NO